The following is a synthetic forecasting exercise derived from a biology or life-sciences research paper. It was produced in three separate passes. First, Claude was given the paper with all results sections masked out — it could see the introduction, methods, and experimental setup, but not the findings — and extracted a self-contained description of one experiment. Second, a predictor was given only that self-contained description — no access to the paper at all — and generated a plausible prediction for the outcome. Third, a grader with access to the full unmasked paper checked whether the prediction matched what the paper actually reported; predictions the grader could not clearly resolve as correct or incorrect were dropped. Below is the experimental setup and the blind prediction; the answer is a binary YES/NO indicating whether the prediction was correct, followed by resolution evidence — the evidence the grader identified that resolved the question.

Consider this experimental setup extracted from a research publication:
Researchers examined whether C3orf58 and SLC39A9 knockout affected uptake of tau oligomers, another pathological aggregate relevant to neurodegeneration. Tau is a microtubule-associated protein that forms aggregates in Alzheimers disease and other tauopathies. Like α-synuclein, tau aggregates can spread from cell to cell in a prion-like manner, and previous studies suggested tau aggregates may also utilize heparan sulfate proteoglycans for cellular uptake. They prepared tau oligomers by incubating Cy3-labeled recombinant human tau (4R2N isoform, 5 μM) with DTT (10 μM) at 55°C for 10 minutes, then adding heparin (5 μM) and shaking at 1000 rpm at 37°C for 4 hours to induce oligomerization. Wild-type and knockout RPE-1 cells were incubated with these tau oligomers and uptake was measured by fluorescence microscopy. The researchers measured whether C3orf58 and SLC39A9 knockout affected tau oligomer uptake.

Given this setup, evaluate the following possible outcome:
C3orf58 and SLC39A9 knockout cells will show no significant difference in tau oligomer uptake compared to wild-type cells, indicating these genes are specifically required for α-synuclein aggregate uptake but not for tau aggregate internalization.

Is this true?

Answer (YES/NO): YES